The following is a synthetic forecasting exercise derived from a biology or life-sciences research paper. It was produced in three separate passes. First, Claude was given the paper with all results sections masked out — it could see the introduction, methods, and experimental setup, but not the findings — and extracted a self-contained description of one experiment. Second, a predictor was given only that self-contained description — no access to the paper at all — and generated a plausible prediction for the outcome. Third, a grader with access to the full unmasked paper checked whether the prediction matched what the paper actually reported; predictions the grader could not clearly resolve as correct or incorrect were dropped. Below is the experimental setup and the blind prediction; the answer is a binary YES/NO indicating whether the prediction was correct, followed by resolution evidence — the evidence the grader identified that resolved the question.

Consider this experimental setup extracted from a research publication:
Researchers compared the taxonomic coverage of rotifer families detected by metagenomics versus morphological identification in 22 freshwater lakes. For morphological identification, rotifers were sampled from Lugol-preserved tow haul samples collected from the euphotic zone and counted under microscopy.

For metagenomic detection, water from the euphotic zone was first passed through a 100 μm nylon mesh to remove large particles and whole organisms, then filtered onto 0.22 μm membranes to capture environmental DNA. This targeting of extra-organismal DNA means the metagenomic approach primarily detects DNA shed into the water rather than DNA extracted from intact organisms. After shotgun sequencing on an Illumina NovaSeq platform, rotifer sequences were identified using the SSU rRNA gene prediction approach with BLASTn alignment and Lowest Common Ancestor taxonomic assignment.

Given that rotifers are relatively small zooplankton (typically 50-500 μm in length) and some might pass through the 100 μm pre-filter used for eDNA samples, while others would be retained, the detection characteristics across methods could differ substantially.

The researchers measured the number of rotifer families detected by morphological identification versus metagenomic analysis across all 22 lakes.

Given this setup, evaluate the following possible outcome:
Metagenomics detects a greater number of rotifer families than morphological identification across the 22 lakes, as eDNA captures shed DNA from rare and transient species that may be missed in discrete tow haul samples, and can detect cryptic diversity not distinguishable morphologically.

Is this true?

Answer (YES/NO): NO